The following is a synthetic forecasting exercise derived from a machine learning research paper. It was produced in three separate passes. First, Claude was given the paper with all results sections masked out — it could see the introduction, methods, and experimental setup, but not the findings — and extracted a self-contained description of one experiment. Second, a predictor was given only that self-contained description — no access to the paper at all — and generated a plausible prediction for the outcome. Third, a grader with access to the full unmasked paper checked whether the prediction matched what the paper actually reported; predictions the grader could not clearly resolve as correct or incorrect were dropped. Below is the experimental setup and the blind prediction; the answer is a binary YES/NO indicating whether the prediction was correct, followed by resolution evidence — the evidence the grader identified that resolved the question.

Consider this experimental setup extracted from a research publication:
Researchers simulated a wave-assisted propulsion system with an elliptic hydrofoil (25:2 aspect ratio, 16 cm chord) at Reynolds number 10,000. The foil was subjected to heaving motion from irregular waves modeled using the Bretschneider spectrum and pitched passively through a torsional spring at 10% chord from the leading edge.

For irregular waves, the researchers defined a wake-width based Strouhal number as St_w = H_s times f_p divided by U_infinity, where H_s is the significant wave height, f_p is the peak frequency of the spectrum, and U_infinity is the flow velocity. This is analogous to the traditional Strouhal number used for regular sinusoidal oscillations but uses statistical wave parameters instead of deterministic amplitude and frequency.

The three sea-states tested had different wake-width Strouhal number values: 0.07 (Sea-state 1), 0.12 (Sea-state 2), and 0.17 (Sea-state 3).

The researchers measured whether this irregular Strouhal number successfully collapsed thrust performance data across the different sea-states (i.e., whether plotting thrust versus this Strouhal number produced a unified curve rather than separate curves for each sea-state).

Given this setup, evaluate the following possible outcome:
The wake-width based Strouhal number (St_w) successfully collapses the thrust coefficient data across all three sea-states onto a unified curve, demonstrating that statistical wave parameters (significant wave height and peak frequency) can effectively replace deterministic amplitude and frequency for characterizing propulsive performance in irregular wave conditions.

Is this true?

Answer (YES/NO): NO